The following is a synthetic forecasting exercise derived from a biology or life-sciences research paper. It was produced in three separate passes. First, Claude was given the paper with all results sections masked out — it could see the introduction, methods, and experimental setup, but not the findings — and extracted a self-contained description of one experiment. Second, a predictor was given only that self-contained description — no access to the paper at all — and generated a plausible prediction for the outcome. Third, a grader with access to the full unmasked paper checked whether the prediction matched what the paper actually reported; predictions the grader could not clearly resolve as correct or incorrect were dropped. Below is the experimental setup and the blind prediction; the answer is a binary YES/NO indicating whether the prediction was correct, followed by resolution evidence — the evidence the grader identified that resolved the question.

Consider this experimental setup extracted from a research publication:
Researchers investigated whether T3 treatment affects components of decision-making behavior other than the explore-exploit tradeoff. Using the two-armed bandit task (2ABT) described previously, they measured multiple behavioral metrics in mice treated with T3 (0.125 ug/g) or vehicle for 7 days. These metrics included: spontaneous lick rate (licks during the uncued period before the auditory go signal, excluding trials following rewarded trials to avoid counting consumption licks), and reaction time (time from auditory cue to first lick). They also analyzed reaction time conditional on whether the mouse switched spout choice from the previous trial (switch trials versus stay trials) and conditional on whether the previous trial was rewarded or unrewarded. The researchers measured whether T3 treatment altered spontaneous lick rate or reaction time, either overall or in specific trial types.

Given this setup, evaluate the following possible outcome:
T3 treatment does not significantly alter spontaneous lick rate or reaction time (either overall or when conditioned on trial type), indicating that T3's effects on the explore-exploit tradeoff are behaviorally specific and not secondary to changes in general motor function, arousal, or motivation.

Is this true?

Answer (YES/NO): YES